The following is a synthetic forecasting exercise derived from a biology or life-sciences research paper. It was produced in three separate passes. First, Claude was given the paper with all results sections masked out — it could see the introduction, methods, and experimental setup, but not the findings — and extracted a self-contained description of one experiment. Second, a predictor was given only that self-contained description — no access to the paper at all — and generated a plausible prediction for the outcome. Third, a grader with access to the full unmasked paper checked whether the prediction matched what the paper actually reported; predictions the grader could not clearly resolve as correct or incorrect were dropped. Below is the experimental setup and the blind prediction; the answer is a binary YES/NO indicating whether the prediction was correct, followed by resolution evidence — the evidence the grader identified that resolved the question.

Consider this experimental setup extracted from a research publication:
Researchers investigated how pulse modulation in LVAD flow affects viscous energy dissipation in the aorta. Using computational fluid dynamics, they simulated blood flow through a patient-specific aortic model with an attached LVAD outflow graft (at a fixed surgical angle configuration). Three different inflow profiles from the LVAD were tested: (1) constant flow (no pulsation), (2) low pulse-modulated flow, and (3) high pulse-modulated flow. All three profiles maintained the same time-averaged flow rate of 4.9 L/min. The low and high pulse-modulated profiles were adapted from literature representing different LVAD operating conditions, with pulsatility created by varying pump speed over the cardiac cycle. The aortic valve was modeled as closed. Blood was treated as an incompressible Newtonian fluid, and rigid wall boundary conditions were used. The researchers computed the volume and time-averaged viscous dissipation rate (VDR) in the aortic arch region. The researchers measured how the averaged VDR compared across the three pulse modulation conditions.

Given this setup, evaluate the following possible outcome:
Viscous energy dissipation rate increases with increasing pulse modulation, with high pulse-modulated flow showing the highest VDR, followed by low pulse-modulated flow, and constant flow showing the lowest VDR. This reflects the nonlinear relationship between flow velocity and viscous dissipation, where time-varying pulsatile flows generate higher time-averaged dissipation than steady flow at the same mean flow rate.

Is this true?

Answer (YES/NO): YES